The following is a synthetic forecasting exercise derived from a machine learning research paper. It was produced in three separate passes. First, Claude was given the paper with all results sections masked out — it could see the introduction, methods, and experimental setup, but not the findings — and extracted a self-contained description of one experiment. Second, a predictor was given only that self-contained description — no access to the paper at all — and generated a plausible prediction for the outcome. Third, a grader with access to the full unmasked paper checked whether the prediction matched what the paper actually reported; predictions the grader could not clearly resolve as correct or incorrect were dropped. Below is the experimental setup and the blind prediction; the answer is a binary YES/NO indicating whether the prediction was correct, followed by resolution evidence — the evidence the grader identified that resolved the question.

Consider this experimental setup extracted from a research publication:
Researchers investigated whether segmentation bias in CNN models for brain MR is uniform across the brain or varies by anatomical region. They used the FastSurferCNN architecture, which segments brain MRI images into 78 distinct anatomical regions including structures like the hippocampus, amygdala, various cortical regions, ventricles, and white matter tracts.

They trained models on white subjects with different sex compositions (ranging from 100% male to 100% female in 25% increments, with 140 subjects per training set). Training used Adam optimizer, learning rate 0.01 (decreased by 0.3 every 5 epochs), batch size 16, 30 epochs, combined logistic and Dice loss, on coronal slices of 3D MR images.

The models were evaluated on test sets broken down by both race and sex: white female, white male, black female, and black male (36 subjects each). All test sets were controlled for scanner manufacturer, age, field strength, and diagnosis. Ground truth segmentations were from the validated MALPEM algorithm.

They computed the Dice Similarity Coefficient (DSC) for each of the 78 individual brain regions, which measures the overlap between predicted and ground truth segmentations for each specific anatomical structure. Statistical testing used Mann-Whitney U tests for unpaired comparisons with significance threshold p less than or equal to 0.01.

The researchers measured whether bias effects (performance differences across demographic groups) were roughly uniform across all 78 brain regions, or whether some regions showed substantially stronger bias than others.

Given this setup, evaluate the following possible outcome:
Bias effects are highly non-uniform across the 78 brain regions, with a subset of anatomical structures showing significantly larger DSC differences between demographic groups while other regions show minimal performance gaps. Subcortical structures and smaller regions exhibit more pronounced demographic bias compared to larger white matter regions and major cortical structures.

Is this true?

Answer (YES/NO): NO